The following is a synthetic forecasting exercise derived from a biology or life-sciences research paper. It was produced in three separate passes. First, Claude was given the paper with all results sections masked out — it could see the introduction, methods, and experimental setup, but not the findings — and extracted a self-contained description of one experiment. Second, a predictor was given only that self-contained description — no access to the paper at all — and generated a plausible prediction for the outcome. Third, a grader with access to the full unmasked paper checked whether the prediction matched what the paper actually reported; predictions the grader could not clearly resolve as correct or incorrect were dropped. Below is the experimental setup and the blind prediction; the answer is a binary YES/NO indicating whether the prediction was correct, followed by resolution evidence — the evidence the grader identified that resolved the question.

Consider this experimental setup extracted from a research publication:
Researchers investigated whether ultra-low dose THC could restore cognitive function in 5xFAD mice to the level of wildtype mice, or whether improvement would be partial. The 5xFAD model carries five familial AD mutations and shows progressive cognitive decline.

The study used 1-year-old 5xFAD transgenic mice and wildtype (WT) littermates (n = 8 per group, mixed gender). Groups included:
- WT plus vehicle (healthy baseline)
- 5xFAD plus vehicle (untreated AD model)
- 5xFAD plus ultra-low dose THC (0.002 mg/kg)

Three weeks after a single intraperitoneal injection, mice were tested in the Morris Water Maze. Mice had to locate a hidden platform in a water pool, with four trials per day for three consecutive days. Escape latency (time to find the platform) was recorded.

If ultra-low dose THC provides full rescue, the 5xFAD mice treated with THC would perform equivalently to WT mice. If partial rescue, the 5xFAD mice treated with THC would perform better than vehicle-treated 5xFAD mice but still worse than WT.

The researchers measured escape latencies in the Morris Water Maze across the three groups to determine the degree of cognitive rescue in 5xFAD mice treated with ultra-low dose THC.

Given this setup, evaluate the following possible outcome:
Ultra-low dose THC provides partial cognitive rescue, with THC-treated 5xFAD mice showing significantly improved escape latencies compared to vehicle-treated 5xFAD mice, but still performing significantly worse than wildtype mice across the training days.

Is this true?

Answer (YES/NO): NO